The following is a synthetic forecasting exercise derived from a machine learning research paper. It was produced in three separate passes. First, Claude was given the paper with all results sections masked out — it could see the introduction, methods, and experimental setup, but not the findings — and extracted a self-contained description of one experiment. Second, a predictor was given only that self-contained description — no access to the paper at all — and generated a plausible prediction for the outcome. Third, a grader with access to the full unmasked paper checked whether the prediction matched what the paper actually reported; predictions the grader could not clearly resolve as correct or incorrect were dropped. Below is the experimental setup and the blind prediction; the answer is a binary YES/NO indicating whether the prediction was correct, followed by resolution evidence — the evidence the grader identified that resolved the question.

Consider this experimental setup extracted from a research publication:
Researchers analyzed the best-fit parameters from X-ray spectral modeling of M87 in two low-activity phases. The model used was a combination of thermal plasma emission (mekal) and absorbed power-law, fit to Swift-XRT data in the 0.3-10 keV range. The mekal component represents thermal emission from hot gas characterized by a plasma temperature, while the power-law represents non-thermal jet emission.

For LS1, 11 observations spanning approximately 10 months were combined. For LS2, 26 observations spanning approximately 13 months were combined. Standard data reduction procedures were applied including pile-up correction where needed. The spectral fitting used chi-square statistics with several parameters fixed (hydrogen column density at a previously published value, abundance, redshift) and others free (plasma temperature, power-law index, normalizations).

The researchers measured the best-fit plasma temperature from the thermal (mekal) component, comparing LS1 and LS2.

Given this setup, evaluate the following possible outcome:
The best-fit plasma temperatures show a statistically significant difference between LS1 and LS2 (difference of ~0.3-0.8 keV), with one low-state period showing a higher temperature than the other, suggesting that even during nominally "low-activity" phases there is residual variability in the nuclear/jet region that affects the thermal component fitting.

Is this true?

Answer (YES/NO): NO